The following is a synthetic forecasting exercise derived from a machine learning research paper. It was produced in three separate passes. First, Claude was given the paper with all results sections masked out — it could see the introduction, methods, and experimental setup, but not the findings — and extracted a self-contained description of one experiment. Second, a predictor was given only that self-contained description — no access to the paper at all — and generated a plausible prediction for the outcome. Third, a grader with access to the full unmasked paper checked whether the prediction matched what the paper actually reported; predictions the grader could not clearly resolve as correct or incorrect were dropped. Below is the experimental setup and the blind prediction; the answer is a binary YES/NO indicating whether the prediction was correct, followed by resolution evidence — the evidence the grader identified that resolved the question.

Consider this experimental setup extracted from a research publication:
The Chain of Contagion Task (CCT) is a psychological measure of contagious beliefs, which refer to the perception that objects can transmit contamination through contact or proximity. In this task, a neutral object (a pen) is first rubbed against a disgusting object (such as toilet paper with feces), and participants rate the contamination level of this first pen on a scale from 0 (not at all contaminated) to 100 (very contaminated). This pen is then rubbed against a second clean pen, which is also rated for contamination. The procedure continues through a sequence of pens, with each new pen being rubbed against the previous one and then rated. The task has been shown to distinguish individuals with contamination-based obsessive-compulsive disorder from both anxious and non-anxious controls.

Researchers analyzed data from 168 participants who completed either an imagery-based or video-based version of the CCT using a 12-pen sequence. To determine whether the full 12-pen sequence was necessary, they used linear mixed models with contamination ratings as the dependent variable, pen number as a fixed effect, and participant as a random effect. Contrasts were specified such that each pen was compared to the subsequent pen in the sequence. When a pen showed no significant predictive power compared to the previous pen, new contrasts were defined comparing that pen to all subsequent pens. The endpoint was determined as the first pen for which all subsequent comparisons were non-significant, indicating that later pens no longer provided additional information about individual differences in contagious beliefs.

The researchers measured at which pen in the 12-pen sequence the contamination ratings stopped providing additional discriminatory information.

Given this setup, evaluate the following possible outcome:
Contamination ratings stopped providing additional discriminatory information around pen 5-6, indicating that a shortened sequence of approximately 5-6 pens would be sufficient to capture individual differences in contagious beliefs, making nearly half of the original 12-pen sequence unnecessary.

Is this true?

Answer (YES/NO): NO